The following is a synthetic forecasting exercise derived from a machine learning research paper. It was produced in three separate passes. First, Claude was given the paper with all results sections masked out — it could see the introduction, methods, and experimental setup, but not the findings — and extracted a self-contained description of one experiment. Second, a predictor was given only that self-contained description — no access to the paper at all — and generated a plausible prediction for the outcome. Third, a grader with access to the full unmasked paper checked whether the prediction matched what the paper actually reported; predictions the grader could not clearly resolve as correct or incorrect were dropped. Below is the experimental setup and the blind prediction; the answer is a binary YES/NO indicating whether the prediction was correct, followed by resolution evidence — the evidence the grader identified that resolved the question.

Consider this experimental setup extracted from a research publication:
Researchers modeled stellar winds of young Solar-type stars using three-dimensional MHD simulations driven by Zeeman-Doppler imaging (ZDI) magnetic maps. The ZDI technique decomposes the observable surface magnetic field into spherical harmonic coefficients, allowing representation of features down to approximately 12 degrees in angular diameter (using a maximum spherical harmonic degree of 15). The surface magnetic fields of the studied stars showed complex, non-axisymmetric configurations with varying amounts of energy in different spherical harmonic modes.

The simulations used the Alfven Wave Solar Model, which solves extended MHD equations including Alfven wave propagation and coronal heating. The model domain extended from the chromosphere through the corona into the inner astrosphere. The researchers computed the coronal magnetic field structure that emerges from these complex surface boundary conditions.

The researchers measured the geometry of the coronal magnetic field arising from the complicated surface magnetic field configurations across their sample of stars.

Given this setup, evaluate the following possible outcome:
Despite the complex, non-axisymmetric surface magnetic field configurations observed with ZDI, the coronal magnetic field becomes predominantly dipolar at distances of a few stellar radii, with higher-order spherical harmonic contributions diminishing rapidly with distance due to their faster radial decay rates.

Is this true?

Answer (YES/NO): YES